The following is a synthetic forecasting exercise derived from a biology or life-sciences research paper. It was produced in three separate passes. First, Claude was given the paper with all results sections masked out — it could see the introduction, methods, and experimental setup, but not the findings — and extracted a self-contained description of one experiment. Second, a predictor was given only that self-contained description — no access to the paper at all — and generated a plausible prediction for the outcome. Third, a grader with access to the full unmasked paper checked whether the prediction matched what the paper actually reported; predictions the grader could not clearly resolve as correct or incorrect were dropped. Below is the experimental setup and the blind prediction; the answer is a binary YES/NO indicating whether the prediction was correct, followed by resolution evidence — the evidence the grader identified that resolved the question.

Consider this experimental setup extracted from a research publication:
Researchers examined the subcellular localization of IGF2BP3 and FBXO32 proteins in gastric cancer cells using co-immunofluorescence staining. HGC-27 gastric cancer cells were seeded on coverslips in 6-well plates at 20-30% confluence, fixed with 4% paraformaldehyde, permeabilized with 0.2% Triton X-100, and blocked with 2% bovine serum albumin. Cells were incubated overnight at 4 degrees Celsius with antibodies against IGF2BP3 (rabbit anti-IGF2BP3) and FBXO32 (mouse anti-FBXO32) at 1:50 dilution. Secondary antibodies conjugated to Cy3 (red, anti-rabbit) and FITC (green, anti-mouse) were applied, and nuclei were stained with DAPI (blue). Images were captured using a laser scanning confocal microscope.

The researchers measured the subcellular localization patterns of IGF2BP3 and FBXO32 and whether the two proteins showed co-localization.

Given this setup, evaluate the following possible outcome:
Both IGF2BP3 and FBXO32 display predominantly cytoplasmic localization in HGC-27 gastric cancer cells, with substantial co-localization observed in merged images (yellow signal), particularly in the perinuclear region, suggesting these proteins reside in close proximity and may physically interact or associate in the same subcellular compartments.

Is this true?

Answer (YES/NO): NO